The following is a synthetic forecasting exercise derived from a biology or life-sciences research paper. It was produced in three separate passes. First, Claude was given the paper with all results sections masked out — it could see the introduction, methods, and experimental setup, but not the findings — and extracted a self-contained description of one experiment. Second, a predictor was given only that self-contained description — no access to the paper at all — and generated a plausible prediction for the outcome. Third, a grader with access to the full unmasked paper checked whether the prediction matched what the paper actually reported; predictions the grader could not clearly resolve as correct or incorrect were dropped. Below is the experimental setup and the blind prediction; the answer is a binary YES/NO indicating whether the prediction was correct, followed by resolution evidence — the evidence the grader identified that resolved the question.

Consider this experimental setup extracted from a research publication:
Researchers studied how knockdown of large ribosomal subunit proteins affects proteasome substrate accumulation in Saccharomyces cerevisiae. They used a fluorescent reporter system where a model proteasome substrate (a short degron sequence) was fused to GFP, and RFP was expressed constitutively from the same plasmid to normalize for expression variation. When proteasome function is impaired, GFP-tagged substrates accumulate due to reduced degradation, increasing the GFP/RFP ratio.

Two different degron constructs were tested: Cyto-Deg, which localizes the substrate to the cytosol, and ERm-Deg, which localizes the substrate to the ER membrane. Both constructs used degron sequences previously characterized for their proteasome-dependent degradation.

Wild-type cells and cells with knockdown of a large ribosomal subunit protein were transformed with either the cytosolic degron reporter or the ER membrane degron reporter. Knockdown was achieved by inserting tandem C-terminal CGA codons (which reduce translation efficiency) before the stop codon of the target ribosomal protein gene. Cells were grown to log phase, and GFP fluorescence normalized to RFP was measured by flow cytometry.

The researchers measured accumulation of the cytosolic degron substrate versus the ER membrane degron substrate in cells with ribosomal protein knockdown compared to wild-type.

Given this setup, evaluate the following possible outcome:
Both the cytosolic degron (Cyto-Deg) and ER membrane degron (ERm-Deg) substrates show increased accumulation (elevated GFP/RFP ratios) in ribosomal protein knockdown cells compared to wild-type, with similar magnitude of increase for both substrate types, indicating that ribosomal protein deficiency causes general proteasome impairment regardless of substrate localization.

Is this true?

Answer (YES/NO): NO